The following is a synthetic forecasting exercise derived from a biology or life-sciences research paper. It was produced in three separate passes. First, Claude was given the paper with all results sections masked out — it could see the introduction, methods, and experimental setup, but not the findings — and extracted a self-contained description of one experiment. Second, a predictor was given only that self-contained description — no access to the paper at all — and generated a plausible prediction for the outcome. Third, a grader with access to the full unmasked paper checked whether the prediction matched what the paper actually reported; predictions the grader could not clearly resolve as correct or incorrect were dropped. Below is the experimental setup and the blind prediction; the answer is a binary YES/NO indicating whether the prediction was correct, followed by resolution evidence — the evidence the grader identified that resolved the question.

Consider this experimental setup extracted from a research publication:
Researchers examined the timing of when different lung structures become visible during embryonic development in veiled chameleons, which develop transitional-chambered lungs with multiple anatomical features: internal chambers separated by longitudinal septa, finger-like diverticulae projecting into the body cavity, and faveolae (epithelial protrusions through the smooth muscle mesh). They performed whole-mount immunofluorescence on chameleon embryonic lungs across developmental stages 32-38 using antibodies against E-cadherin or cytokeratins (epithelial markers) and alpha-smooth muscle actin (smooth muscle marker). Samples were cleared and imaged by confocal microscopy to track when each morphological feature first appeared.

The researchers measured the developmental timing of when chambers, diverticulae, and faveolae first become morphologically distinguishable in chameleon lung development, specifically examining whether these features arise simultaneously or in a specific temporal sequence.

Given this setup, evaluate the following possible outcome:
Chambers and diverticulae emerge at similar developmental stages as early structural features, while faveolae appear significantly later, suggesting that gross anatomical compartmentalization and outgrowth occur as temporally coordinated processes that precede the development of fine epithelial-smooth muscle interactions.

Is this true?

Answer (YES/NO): NO